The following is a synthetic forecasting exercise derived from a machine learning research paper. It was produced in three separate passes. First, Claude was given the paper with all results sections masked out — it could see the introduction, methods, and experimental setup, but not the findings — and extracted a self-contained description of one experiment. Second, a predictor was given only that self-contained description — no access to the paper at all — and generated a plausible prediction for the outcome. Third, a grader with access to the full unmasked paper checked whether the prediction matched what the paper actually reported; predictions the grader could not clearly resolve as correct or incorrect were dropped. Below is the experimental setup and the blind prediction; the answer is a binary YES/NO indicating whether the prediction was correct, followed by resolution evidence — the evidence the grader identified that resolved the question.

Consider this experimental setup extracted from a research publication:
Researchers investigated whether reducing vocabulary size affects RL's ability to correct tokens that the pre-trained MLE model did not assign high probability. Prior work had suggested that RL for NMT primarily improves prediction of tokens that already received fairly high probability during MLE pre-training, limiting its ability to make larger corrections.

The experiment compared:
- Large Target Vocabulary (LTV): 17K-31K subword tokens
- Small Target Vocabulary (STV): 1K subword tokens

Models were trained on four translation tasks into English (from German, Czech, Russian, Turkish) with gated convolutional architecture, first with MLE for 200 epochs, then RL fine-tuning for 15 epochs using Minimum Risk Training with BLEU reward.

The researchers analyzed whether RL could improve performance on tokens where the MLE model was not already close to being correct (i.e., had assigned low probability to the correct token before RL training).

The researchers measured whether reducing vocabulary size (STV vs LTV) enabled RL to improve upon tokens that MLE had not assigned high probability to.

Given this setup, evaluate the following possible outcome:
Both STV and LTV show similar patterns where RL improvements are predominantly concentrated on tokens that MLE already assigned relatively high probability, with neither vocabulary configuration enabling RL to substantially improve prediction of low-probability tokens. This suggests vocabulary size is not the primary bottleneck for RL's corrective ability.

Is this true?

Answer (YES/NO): NO